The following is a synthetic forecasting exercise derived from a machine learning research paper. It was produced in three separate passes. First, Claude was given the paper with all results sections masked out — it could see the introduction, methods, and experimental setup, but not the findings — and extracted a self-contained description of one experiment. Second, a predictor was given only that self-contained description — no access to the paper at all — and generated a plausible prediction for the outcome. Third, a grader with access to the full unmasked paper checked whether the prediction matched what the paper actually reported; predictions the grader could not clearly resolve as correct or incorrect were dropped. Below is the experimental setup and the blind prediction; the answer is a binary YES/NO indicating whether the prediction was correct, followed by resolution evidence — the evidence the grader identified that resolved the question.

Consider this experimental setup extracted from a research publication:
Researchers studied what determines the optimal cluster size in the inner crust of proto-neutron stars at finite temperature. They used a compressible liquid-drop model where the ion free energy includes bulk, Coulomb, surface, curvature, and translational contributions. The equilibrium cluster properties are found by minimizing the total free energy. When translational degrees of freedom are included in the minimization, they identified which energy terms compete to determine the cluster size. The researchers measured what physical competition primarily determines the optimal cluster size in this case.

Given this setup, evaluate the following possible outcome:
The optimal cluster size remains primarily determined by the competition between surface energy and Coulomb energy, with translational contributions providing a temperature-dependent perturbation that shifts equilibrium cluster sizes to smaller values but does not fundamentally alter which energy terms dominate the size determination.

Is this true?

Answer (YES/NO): NO